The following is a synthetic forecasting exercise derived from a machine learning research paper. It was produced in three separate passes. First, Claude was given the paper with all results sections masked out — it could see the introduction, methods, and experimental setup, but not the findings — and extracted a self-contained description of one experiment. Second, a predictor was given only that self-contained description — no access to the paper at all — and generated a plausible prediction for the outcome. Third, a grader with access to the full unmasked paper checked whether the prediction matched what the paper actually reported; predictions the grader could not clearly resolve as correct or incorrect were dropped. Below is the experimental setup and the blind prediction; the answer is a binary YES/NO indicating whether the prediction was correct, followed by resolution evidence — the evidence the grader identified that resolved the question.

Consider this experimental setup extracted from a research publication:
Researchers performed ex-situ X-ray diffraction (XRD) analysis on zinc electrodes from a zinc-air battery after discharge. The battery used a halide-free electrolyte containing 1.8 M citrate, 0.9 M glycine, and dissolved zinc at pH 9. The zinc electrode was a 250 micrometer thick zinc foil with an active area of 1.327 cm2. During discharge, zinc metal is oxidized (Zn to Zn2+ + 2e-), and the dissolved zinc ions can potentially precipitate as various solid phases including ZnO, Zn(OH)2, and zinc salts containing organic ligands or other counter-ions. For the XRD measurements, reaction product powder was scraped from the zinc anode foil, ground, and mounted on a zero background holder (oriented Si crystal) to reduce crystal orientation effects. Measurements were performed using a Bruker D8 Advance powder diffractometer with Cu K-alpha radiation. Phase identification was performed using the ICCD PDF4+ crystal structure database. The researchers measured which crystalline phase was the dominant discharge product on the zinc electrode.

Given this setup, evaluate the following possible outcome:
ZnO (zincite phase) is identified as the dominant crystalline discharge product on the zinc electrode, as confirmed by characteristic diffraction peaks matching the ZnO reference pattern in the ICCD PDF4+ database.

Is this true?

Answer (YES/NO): YES